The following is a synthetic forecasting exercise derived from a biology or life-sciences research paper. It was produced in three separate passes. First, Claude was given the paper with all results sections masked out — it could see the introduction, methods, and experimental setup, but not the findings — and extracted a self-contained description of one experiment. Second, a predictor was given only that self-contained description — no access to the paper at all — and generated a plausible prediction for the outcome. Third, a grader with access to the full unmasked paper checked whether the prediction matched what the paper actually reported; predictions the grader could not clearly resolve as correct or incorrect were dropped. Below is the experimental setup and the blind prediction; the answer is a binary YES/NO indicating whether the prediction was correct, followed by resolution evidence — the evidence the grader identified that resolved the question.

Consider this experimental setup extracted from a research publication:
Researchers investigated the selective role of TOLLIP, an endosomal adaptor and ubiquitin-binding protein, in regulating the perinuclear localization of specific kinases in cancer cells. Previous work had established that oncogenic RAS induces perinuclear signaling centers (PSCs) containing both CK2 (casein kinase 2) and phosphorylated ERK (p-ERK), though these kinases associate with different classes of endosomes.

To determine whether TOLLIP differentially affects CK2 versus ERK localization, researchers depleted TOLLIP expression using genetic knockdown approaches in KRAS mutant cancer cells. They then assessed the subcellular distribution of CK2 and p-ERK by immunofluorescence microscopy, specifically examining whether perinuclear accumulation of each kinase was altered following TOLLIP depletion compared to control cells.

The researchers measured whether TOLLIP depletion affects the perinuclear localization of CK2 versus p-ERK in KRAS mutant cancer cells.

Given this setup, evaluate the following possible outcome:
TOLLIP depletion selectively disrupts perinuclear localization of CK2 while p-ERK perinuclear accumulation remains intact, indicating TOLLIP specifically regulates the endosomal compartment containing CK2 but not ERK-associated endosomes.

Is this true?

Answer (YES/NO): YES